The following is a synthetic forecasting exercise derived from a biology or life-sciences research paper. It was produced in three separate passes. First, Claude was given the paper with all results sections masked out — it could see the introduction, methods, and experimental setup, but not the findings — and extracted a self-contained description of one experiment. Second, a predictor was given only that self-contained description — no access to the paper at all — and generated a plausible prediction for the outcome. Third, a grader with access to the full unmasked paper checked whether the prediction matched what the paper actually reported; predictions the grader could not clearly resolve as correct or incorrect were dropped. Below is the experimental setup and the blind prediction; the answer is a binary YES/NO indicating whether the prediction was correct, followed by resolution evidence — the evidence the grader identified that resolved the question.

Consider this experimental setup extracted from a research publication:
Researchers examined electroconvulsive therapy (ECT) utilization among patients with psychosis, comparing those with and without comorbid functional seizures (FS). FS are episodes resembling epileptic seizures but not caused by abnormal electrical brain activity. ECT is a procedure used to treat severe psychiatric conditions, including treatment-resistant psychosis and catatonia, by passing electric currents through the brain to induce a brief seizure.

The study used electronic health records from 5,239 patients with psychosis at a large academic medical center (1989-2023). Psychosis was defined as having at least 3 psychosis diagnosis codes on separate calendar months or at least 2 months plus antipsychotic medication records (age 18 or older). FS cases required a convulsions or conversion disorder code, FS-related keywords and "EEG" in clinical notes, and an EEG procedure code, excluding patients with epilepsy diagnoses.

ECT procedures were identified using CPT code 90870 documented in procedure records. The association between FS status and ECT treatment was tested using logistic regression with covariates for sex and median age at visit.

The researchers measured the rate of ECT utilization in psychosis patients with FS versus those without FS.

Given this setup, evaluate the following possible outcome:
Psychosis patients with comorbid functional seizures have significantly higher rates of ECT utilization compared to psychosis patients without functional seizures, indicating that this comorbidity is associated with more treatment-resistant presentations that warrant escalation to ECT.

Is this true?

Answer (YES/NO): NO